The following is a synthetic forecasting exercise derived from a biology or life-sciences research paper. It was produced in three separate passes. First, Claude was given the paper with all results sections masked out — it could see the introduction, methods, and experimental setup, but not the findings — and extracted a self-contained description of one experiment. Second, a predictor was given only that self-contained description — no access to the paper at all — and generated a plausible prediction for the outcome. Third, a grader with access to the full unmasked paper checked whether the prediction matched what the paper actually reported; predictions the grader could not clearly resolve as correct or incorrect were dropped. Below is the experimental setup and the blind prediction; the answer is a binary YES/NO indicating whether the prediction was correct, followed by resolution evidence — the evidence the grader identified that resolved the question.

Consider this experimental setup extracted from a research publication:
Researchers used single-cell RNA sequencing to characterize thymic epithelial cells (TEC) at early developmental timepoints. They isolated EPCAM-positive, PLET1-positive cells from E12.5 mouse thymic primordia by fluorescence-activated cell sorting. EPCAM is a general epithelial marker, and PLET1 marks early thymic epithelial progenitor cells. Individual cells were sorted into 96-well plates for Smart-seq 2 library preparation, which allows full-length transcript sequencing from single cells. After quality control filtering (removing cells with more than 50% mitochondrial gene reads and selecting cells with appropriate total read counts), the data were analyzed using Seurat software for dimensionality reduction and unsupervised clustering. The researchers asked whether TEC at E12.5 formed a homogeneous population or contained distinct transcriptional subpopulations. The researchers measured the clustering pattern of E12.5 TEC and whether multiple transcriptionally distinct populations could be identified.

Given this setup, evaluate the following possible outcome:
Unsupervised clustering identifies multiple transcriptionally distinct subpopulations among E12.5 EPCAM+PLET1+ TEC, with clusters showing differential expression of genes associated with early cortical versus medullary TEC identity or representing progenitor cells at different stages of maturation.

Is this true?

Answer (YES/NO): YES